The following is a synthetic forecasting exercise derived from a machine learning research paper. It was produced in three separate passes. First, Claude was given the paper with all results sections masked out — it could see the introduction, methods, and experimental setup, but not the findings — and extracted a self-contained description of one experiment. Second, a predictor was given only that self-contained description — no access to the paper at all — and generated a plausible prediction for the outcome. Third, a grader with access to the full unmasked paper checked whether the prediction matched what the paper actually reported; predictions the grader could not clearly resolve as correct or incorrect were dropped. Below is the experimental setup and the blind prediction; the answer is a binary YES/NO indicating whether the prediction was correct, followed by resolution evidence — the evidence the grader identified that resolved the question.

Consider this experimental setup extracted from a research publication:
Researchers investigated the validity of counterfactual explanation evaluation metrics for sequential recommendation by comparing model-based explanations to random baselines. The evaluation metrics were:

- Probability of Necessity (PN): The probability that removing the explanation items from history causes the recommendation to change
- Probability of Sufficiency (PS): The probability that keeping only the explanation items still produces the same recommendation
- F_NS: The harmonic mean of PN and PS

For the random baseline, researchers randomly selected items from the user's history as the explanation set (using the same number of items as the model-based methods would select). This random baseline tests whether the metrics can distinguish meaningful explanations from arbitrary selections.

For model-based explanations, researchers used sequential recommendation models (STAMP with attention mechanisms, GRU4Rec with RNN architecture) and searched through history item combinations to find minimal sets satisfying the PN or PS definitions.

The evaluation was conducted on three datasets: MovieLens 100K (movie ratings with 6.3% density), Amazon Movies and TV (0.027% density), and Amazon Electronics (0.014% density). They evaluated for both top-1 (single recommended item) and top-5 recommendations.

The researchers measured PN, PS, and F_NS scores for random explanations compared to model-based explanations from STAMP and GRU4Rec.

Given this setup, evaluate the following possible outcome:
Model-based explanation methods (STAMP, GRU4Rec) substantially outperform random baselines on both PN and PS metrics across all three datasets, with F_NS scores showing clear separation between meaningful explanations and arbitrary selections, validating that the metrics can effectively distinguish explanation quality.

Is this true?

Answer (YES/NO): YES